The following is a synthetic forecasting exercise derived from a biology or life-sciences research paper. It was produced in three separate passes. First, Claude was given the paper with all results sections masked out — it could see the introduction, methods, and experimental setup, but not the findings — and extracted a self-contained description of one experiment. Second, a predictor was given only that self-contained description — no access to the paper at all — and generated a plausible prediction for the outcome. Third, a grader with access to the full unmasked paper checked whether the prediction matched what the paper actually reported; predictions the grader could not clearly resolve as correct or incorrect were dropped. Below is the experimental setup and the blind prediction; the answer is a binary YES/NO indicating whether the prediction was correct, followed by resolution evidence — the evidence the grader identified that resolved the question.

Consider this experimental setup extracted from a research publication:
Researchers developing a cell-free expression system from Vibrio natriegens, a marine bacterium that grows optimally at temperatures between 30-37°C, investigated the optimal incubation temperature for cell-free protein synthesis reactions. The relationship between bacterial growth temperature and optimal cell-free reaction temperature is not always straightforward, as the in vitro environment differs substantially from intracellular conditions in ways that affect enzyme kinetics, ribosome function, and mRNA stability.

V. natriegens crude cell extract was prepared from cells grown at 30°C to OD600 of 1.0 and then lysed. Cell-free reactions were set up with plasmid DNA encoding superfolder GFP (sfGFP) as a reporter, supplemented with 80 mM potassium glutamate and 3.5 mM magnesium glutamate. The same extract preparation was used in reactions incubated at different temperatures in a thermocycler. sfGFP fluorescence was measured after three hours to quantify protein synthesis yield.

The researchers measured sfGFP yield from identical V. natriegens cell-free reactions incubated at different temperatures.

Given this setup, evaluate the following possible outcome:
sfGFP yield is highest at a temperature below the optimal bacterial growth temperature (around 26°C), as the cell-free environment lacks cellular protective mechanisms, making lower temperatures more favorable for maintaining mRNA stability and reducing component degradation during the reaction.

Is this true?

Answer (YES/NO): YES